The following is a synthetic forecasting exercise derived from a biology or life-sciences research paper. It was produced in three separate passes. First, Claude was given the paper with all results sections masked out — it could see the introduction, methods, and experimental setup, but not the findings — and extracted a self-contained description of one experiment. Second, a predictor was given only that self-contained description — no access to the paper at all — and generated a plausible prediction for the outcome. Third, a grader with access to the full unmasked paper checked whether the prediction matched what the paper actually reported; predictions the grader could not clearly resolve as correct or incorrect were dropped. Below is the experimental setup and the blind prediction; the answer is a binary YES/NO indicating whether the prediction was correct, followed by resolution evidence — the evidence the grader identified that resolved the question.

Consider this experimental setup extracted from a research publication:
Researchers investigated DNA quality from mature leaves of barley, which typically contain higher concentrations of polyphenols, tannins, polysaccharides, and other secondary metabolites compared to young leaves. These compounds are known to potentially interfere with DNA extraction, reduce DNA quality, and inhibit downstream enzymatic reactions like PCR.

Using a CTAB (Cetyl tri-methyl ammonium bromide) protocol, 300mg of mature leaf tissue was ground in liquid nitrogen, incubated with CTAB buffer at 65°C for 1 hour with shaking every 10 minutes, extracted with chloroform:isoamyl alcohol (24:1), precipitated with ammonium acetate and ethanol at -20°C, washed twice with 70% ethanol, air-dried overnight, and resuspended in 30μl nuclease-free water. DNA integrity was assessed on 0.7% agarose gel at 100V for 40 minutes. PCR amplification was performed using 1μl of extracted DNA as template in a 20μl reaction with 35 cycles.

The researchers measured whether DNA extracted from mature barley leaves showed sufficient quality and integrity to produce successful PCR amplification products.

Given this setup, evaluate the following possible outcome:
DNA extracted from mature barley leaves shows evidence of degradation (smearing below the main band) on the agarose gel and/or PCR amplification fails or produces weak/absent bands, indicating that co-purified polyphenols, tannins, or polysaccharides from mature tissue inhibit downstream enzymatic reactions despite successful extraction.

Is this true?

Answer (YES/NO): NO